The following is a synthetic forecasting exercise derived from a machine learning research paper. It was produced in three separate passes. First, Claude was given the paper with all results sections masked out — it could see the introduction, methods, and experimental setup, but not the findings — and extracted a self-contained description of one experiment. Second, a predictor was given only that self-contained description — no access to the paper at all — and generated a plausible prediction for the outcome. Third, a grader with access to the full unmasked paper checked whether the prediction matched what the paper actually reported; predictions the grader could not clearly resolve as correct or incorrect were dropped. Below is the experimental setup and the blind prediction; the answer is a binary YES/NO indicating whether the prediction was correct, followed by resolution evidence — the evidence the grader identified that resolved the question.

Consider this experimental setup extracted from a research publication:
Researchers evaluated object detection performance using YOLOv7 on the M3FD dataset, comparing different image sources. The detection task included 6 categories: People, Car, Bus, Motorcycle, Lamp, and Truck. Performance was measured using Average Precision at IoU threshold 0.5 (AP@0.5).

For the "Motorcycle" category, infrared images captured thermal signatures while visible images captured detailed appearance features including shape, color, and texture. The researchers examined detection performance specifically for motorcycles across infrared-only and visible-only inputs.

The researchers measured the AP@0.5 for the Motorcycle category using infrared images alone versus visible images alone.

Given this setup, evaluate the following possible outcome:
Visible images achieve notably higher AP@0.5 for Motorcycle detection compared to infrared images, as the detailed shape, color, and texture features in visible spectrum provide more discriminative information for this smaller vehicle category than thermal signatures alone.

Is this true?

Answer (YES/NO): YES